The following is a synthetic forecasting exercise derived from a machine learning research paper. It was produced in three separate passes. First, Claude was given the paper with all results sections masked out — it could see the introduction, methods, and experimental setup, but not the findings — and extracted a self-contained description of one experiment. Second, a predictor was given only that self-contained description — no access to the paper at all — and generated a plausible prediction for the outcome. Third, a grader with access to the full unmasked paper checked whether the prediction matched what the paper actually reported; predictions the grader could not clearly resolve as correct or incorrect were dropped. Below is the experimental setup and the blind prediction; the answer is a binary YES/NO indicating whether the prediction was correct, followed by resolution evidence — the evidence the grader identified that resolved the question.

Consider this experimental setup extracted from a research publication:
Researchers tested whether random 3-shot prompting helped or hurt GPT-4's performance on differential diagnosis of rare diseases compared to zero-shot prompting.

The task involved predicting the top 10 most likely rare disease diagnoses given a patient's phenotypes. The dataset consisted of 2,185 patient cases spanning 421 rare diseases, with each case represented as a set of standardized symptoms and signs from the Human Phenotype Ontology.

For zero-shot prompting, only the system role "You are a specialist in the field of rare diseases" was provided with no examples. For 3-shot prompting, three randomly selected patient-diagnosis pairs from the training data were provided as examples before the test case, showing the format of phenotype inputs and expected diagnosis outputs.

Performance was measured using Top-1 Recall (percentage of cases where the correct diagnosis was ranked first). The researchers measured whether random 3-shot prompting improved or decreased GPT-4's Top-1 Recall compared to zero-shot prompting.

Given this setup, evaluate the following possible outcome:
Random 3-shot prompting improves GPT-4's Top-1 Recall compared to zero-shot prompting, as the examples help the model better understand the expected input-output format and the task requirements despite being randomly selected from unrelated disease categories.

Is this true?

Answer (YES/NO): NO